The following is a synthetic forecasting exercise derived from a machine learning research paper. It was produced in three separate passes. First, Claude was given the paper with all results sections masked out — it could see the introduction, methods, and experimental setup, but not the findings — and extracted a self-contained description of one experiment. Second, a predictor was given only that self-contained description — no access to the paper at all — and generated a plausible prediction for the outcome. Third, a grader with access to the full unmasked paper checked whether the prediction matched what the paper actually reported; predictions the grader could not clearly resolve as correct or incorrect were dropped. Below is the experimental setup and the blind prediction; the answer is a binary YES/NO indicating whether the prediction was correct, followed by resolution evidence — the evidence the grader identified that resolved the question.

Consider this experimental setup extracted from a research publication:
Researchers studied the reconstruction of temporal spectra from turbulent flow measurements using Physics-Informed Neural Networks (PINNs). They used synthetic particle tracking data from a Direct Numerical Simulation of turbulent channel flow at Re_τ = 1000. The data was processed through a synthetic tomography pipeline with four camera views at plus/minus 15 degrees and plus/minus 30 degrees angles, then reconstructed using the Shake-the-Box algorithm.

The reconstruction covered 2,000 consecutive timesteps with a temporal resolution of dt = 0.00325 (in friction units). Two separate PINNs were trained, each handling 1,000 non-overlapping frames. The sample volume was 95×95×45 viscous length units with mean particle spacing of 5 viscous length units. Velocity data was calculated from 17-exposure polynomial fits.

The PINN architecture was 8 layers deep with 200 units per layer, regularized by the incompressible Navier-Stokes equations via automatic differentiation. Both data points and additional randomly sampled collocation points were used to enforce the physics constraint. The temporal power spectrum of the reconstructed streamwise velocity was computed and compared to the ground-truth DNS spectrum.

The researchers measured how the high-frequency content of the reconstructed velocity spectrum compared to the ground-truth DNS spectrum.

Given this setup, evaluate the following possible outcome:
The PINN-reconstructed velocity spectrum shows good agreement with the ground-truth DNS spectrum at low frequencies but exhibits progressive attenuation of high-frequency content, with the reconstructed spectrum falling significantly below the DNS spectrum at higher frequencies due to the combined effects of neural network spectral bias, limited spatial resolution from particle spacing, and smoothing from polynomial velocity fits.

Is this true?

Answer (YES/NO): NO